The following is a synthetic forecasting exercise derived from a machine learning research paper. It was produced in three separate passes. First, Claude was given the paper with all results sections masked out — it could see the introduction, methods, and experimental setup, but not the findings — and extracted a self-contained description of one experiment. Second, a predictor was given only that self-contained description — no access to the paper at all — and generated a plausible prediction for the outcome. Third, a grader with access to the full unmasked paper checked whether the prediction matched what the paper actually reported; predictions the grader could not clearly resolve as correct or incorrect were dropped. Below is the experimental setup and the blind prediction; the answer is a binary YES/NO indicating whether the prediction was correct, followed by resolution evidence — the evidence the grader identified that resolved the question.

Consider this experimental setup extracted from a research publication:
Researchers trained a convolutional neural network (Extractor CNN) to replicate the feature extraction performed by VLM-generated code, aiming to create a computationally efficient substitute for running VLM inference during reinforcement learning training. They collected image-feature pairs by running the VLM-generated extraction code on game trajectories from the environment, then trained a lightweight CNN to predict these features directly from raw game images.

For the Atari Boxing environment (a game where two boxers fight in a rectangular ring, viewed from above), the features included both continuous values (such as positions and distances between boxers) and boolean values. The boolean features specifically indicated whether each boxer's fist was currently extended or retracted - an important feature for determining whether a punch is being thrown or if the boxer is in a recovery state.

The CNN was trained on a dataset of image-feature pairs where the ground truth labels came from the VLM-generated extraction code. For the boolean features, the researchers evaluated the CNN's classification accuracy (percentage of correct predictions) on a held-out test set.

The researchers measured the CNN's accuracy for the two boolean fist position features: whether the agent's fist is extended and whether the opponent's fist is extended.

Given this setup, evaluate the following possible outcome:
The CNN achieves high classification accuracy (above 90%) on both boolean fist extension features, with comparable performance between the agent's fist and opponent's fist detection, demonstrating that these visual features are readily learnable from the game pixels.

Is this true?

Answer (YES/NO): YES